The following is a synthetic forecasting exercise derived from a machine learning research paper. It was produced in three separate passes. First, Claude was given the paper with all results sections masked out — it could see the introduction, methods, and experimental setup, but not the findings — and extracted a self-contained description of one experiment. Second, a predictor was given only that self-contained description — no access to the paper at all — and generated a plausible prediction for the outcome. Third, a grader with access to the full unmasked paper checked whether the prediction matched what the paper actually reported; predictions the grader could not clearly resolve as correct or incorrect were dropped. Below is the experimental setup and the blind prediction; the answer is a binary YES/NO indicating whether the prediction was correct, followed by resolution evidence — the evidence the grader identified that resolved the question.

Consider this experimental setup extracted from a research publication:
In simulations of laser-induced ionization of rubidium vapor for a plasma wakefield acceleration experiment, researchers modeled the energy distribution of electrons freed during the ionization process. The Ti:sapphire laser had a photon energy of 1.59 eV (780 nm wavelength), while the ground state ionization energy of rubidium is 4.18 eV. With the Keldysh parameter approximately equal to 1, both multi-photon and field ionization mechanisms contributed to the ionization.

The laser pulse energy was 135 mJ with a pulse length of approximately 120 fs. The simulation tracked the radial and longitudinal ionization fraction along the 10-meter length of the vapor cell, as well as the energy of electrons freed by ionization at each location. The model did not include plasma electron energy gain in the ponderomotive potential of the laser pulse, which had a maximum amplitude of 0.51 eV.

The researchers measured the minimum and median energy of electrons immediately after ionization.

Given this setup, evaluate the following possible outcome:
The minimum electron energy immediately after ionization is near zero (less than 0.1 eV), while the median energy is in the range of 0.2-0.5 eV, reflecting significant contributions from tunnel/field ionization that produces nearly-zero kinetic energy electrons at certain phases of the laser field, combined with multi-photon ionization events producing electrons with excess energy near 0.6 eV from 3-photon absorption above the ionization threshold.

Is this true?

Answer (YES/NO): NO